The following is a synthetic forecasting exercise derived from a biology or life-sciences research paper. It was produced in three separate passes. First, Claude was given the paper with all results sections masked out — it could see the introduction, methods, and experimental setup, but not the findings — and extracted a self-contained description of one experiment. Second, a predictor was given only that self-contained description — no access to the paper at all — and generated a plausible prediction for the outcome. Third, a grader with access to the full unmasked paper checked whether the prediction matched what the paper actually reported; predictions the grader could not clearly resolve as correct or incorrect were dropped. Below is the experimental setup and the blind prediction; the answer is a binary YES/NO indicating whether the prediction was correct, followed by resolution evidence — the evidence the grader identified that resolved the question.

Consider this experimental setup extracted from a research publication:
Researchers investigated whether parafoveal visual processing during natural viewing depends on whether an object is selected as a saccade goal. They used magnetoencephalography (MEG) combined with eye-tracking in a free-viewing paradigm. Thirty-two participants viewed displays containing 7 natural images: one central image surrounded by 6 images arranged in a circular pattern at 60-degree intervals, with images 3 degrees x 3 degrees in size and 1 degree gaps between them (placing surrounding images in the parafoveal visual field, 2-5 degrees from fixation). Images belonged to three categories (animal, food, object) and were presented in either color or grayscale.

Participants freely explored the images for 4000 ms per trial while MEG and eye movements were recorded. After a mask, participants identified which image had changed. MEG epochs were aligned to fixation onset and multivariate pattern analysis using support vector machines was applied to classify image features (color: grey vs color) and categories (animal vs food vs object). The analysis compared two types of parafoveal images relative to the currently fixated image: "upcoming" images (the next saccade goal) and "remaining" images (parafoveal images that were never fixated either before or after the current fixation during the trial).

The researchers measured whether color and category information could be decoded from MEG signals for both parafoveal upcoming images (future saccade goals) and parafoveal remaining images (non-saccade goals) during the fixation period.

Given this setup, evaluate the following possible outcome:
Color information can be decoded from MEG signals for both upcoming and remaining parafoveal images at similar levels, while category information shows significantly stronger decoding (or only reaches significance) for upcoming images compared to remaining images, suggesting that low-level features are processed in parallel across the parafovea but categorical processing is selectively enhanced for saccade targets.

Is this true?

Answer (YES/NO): NO